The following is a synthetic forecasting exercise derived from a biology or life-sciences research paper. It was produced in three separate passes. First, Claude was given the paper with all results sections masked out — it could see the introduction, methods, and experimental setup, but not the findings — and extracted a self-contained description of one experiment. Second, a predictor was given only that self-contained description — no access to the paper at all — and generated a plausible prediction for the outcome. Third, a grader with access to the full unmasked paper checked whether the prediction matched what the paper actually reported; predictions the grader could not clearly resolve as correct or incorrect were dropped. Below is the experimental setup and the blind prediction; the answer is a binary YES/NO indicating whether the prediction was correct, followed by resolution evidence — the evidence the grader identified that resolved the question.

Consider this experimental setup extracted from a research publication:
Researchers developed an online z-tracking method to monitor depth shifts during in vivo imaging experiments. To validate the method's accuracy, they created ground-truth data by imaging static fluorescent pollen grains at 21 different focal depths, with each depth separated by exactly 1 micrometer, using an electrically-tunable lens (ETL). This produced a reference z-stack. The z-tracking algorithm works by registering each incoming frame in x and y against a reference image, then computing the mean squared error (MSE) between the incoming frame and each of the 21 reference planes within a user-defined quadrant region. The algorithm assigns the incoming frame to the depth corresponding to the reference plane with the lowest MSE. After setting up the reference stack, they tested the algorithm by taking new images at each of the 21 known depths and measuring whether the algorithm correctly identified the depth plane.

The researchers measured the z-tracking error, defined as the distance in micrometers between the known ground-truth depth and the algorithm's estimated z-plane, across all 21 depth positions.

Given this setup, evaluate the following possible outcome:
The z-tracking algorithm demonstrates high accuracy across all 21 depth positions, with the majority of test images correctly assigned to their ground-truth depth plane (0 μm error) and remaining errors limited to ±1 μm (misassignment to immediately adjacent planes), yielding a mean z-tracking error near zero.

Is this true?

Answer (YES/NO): NO